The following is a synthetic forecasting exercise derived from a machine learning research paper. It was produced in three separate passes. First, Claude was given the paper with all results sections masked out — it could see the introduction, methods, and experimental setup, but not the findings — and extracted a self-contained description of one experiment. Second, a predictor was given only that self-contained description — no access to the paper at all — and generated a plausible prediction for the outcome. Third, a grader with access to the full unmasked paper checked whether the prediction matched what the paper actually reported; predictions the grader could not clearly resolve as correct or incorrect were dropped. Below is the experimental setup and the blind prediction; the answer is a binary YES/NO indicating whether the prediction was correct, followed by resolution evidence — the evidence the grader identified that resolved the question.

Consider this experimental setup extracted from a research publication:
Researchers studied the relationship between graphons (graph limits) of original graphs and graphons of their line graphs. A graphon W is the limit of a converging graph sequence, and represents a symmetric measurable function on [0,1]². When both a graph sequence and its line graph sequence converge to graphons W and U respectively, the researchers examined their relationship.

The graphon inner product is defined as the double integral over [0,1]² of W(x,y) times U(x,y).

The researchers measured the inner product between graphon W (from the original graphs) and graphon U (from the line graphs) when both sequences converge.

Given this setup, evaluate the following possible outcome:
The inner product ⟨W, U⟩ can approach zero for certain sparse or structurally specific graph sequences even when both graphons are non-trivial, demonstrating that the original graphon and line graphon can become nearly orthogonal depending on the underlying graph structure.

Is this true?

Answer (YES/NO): NO